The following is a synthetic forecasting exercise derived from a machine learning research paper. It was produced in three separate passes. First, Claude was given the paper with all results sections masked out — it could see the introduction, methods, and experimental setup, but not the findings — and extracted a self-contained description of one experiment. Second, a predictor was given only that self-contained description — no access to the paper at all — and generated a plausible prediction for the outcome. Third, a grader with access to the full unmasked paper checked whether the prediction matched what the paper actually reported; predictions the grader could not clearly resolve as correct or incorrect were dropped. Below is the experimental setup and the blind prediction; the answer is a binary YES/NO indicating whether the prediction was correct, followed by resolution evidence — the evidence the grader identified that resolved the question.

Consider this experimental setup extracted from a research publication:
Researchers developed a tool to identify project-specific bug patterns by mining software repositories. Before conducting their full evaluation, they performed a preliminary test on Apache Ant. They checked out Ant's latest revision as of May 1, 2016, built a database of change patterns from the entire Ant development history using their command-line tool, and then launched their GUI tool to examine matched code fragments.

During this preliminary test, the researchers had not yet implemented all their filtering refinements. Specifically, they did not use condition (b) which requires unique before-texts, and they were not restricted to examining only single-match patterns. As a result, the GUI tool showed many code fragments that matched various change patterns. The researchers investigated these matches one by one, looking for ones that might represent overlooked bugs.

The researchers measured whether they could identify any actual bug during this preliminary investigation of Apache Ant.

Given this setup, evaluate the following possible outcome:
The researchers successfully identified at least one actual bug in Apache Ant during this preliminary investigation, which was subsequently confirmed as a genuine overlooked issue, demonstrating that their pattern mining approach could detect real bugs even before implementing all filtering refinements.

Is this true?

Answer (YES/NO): YES